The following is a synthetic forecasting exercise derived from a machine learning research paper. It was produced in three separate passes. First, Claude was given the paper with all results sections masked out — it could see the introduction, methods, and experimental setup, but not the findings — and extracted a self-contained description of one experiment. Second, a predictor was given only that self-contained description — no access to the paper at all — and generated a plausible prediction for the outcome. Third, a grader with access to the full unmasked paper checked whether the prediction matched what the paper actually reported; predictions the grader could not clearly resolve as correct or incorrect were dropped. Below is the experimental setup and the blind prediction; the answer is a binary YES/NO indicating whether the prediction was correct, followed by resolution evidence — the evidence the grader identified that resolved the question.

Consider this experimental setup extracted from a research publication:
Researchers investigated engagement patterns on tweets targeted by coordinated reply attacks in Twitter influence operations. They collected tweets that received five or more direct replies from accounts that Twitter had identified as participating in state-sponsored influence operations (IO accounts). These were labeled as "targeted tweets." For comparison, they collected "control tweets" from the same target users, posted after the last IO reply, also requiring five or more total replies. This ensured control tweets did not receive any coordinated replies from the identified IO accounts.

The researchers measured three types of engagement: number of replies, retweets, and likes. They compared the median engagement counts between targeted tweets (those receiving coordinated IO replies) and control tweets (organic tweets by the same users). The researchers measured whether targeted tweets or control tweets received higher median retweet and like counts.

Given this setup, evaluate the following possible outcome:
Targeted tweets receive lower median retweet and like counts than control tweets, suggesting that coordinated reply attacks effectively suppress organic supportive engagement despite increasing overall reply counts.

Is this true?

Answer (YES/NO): YES